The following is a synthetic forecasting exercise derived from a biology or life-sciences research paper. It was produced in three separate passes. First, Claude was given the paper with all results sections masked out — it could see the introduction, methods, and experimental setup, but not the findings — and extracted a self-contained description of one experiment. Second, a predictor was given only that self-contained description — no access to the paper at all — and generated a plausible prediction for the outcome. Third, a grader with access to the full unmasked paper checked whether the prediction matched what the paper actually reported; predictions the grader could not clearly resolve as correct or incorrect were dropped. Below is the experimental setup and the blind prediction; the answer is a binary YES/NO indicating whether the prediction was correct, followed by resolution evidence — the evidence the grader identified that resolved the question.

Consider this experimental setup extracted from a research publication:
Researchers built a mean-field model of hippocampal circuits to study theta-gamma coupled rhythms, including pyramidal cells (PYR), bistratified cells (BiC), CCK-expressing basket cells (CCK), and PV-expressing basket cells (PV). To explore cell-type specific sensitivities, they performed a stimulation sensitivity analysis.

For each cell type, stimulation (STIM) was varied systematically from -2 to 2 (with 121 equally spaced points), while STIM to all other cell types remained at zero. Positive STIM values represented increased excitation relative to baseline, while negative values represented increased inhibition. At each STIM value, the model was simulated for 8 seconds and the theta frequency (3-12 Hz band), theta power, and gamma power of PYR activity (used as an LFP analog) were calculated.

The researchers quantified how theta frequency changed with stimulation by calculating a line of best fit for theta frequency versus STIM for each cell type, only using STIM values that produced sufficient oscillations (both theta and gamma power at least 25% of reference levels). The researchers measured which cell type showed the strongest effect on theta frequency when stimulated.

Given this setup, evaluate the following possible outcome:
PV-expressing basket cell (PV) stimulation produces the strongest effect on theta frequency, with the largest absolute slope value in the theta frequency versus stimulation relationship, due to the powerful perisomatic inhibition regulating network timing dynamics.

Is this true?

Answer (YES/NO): NO